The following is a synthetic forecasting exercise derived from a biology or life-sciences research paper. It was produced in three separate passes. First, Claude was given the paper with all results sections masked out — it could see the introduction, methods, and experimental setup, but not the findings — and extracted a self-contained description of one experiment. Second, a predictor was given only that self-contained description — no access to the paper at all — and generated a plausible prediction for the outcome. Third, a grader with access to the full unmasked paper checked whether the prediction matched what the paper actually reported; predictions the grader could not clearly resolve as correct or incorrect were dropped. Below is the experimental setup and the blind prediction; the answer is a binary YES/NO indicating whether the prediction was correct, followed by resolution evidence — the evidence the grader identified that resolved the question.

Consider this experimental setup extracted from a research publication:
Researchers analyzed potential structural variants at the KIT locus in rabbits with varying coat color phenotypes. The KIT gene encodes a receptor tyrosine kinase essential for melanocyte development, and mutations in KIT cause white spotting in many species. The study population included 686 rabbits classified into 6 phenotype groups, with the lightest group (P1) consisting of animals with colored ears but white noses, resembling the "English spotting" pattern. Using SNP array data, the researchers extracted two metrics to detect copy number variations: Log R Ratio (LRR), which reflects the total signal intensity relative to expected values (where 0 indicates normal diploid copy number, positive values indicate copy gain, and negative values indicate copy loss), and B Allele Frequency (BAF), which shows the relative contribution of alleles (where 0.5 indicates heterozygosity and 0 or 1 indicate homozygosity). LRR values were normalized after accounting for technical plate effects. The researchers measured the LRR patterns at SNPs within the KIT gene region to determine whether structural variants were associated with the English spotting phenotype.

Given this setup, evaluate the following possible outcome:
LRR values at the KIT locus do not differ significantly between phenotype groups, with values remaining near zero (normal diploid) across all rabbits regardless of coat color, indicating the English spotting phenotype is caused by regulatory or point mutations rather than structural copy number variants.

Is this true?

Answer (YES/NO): NO